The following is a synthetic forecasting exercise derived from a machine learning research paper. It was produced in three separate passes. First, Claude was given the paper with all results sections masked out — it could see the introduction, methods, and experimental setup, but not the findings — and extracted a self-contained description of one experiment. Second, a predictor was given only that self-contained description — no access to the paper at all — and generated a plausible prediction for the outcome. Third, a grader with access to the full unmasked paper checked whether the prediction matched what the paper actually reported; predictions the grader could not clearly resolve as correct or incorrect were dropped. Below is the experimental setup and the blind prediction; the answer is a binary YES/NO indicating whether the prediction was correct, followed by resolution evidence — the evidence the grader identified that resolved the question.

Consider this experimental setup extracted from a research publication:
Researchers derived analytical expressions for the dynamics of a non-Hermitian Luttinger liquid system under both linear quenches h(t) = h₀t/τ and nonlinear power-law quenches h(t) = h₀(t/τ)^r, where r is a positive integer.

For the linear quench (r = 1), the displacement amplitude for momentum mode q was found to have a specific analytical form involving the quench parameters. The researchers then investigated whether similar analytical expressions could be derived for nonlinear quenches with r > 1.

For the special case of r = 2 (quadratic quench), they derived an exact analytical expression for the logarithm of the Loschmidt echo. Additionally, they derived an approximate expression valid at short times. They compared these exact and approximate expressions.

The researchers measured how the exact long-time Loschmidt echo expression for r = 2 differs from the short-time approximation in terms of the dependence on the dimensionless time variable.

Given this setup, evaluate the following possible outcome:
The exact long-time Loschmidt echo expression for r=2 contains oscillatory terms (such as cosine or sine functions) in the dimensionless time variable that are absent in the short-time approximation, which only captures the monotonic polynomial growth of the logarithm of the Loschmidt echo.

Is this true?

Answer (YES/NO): NO